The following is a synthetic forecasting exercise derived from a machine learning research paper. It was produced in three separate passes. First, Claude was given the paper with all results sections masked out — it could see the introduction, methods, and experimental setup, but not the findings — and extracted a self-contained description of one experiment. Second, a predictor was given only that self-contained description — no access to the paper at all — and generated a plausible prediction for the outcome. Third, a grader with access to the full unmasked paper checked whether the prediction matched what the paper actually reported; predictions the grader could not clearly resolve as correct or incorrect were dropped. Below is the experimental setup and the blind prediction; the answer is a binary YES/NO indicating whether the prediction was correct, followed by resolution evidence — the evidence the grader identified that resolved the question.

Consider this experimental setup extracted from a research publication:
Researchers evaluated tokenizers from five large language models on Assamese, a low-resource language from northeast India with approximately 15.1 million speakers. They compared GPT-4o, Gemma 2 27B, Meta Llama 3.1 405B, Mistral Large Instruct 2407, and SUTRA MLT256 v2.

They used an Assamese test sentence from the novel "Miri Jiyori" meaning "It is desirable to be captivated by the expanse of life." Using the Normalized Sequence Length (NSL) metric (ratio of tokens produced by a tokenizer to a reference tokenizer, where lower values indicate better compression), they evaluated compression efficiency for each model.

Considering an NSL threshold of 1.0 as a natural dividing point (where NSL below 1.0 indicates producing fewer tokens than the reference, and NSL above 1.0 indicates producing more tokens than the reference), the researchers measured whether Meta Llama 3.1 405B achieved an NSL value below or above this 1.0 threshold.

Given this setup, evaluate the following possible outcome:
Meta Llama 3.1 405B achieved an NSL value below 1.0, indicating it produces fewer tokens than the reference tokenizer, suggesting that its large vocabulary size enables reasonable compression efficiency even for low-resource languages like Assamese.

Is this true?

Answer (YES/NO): NO